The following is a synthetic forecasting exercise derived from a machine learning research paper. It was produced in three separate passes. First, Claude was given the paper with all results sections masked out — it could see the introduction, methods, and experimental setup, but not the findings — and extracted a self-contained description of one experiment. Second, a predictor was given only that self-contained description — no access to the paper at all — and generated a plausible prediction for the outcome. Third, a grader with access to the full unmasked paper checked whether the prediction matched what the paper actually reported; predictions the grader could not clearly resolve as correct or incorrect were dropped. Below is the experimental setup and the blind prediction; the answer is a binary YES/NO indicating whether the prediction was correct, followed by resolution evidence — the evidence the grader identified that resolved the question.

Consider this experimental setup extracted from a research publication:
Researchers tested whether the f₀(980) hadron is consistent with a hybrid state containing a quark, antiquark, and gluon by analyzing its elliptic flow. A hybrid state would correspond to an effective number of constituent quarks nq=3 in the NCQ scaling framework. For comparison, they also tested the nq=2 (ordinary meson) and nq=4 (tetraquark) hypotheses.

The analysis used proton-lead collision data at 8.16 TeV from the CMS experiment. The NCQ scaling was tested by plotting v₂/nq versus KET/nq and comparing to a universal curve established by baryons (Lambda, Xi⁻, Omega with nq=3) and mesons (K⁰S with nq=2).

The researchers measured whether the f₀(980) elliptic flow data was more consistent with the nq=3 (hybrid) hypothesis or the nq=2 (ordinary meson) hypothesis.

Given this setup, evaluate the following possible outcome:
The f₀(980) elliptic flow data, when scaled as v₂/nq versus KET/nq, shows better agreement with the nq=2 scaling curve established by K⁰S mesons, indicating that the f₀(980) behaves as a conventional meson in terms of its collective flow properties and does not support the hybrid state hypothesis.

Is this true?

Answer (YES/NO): YES